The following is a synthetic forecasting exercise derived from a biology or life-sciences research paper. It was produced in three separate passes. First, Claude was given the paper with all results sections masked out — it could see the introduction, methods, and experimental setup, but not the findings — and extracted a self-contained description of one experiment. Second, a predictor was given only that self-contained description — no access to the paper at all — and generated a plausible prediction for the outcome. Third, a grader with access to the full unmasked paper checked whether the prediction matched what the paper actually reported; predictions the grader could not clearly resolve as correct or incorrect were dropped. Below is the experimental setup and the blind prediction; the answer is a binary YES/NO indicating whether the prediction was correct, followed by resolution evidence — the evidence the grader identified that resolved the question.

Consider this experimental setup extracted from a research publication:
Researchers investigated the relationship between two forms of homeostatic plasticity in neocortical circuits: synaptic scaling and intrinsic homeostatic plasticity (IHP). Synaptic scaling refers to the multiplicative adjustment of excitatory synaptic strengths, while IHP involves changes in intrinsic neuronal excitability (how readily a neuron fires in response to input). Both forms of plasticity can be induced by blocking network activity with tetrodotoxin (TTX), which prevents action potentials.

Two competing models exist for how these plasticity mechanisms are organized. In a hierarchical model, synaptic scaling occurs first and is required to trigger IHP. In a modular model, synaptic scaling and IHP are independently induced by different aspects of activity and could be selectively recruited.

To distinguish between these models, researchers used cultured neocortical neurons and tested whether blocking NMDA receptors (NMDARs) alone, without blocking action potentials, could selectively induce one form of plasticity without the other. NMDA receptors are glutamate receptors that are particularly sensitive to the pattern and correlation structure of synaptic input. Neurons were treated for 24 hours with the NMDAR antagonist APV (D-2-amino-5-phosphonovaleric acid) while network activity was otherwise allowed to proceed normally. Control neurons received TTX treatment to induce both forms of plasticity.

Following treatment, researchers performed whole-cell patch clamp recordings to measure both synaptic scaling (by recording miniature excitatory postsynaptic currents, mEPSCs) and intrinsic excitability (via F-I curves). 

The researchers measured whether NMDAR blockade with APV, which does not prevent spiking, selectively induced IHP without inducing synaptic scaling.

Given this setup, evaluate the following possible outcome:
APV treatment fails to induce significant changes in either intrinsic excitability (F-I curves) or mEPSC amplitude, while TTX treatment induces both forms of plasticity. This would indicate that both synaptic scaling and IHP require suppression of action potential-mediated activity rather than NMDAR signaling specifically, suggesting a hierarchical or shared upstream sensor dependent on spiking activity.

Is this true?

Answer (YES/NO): NO